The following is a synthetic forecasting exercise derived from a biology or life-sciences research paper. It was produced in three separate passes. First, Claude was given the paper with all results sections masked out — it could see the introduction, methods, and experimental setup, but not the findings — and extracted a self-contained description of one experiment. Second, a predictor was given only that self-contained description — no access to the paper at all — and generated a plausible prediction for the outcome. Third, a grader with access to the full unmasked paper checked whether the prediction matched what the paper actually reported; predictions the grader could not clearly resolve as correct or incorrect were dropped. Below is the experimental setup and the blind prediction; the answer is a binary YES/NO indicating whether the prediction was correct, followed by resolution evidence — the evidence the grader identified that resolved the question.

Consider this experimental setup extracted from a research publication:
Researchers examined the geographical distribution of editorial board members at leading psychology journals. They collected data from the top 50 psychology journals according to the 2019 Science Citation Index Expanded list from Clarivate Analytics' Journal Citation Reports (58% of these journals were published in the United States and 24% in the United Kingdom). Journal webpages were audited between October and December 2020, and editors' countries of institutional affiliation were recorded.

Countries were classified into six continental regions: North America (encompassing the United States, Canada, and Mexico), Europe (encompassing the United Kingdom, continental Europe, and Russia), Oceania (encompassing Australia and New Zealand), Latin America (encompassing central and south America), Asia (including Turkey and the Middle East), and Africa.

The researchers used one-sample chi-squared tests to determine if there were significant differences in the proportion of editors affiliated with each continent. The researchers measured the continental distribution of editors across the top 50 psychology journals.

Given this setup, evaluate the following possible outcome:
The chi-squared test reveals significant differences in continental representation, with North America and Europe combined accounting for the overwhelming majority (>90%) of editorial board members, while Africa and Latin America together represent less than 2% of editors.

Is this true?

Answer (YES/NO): YES